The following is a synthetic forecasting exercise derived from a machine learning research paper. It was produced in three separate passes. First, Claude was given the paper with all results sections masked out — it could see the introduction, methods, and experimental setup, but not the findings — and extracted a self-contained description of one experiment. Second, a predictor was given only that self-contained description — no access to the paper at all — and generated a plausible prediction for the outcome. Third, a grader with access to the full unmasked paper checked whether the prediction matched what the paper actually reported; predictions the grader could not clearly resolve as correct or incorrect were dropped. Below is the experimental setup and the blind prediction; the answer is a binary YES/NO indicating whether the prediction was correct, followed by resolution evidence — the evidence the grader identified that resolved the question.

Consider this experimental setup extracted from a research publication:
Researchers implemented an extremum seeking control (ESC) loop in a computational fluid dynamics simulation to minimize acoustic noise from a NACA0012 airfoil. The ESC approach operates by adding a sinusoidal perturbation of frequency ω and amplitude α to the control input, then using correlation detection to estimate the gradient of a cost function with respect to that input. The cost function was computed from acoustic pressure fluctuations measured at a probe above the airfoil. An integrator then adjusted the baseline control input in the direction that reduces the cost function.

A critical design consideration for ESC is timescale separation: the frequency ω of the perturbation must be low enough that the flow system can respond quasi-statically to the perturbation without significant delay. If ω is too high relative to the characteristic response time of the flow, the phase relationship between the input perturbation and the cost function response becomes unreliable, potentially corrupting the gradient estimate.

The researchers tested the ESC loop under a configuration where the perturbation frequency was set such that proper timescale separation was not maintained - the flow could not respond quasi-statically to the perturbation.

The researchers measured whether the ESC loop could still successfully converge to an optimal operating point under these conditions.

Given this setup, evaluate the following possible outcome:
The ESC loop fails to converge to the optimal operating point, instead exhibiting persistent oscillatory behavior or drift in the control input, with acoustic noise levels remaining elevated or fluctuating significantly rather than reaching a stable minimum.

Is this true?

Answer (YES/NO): NO